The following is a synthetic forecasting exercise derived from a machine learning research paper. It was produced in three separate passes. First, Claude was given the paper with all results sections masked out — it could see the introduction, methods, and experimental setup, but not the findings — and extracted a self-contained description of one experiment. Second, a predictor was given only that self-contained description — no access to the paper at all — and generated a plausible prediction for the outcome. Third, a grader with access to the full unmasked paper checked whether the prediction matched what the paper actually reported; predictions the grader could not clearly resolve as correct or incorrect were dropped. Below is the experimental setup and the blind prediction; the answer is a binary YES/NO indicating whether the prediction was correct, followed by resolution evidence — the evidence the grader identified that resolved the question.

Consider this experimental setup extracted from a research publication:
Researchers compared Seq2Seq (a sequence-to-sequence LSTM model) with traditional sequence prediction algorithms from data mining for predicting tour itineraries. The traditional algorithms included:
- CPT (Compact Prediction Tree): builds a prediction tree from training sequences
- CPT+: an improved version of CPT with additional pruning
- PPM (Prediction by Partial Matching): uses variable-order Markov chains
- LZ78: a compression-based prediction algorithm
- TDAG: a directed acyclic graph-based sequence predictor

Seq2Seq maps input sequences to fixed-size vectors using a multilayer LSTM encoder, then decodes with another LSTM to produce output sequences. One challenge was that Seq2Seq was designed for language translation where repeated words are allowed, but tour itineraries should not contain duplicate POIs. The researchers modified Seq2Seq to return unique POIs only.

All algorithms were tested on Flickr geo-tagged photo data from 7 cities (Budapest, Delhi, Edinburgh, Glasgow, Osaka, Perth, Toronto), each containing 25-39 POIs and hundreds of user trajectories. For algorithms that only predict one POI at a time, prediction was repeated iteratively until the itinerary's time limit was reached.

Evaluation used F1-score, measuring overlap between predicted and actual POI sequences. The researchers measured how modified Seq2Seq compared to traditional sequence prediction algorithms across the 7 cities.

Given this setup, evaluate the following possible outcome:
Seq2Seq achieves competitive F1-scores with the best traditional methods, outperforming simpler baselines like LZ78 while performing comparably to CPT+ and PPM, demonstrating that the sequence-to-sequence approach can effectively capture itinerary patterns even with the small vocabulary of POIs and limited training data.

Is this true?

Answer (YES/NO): NO